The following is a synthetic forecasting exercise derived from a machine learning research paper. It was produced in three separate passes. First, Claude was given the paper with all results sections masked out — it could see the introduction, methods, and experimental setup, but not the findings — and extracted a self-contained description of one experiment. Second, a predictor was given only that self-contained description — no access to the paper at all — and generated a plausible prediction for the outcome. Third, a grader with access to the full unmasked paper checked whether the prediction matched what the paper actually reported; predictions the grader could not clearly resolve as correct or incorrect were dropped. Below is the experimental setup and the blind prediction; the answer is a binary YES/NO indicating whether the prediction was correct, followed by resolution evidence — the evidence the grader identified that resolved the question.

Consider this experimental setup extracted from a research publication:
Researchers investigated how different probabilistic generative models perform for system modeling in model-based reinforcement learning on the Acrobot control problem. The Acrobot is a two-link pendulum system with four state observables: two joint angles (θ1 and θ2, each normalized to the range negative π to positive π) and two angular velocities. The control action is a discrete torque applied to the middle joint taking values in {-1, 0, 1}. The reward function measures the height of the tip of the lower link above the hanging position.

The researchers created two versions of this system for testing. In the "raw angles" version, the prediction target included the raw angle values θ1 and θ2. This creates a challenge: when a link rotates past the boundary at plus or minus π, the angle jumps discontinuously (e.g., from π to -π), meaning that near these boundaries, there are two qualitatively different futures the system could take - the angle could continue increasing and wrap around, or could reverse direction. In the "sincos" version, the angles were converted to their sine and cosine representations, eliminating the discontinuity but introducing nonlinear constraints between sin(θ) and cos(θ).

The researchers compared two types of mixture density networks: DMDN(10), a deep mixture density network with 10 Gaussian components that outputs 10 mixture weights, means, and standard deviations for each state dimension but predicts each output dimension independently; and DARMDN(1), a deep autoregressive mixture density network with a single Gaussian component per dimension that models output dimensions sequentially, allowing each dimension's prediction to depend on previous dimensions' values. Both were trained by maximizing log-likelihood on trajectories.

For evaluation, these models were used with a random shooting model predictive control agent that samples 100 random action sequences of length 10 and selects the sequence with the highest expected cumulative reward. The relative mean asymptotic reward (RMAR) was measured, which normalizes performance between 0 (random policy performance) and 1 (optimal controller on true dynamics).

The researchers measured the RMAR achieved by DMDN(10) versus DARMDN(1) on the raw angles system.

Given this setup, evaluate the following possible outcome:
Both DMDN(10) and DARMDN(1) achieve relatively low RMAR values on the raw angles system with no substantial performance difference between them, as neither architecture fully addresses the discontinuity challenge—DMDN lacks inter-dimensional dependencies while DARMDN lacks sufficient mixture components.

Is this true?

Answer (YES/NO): NO